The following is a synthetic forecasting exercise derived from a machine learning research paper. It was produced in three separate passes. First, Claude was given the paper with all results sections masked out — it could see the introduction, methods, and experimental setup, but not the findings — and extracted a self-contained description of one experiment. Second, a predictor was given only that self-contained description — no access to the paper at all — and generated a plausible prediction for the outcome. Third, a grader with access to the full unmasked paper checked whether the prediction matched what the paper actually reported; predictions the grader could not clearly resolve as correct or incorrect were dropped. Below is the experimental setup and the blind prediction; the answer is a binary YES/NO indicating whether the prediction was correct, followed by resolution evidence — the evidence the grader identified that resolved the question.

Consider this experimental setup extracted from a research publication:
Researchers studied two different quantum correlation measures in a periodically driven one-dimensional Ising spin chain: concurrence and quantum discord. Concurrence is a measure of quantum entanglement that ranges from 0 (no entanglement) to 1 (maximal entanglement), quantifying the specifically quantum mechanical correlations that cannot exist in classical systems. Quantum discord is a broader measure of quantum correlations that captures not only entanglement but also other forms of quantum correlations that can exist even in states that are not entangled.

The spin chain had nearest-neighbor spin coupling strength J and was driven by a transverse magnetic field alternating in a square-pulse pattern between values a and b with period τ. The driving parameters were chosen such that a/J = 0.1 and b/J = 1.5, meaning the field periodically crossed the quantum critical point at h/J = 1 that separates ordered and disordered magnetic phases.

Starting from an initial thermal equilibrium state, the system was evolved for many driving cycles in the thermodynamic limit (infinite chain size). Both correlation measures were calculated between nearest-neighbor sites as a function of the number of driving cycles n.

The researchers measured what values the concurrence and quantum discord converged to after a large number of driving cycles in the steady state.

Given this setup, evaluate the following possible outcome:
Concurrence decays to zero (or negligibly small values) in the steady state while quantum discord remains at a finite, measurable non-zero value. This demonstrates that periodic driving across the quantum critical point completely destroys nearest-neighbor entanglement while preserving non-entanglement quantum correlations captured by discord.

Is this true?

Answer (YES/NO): YES